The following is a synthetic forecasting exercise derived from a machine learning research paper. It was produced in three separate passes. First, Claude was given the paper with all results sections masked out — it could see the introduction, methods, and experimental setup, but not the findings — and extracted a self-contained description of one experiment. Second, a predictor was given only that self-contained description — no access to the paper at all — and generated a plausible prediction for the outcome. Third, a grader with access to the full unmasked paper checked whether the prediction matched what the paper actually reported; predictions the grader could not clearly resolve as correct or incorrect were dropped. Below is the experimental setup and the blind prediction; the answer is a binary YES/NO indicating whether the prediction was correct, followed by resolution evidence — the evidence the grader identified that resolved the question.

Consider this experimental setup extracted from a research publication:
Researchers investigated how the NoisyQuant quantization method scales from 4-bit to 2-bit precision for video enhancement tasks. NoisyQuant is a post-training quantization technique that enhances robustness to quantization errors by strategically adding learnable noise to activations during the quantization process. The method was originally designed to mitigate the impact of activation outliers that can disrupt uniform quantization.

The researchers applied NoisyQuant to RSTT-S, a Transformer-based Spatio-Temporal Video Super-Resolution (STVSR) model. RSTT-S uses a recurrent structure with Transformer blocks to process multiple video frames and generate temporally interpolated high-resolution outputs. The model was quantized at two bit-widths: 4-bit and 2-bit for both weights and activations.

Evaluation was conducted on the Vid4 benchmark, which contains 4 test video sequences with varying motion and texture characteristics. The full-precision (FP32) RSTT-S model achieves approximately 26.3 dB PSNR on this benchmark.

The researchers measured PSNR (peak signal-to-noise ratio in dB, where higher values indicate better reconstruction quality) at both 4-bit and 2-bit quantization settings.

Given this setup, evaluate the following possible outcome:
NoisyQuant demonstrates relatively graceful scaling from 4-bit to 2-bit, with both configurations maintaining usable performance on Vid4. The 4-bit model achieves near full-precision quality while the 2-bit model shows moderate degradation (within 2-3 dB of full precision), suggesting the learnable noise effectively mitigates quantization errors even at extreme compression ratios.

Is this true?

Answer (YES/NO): NO